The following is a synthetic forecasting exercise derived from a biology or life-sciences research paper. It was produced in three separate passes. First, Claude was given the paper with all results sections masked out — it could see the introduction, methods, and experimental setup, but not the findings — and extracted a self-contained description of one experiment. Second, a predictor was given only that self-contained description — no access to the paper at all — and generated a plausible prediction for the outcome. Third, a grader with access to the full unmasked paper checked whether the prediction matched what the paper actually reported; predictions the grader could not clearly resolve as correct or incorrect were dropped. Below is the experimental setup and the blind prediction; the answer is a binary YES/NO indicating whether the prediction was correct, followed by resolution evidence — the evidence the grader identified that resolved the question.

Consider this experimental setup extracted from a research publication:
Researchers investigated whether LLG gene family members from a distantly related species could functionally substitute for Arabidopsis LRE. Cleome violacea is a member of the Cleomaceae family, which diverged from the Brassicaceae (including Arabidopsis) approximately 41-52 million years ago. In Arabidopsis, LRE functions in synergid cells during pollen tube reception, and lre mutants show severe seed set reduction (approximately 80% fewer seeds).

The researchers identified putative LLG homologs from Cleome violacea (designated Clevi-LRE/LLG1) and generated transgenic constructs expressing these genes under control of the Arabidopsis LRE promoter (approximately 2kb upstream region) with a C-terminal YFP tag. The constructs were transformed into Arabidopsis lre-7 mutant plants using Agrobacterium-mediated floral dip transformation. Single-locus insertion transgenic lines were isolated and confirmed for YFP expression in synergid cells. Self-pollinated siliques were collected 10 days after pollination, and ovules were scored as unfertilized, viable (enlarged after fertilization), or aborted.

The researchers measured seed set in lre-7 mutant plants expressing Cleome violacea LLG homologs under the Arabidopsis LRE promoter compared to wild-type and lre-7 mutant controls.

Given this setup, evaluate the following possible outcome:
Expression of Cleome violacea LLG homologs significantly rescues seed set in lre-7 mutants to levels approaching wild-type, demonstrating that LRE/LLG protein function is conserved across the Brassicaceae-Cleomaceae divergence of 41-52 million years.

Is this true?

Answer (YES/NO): NO